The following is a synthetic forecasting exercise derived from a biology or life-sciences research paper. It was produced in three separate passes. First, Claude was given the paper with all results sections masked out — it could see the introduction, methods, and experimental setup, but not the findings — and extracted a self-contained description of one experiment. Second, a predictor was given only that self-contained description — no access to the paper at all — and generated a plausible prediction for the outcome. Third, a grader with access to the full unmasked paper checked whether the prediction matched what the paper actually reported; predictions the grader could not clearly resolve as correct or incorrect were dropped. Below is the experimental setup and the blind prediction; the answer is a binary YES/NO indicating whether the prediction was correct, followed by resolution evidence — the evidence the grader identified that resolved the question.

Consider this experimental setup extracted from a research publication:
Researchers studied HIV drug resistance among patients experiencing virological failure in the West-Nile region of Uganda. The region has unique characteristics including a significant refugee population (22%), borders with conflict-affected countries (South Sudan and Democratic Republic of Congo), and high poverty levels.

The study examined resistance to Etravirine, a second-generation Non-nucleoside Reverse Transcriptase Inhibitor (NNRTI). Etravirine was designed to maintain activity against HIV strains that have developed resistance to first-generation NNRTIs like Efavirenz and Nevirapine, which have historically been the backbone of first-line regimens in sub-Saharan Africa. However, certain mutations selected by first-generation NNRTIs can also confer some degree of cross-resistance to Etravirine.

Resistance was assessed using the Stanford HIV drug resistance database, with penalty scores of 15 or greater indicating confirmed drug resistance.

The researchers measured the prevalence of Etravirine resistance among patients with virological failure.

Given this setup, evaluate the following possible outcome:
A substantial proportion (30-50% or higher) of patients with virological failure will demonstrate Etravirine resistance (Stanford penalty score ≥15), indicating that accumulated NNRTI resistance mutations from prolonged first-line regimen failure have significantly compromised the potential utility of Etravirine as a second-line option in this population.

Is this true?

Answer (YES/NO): NO